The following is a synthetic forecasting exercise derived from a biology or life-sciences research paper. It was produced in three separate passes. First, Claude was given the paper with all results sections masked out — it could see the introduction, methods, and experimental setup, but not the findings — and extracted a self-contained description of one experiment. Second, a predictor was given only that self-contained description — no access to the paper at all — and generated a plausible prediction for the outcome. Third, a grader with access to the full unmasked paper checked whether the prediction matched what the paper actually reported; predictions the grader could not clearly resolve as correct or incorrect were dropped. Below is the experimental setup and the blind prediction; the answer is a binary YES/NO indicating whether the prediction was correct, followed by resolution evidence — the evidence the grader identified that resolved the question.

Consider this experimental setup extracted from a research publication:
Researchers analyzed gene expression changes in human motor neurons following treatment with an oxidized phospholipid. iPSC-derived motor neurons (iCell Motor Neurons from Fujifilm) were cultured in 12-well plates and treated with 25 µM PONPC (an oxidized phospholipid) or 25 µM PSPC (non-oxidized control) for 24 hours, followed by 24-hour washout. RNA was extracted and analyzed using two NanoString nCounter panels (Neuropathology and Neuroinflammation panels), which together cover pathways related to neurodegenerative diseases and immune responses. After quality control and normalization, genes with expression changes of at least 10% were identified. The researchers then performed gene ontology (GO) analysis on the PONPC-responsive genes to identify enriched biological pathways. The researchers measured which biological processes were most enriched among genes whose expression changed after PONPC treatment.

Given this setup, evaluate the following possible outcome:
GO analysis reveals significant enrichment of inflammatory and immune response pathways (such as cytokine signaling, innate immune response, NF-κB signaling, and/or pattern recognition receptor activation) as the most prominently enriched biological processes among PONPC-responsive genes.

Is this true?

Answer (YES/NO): NO